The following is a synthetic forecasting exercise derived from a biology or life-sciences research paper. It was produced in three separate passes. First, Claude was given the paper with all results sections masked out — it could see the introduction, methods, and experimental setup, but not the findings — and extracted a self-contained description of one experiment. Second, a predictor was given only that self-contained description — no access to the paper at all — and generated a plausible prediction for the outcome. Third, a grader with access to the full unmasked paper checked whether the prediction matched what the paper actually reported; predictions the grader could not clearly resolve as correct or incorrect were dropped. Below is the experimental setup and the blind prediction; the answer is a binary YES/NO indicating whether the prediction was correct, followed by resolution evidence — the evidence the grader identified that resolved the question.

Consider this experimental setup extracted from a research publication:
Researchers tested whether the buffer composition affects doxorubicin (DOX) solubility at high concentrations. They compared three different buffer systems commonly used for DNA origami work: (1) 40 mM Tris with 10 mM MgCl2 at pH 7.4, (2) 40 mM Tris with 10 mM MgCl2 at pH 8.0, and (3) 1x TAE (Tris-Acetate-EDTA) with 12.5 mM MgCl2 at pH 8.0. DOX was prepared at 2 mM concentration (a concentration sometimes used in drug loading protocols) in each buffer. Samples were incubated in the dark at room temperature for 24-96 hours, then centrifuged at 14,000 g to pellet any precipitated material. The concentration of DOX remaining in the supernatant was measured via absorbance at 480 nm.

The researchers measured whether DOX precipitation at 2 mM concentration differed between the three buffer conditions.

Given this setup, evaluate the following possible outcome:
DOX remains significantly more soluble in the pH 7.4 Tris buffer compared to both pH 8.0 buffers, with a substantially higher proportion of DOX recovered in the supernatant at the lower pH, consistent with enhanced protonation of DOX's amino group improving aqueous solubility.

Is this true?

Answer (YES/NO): YES